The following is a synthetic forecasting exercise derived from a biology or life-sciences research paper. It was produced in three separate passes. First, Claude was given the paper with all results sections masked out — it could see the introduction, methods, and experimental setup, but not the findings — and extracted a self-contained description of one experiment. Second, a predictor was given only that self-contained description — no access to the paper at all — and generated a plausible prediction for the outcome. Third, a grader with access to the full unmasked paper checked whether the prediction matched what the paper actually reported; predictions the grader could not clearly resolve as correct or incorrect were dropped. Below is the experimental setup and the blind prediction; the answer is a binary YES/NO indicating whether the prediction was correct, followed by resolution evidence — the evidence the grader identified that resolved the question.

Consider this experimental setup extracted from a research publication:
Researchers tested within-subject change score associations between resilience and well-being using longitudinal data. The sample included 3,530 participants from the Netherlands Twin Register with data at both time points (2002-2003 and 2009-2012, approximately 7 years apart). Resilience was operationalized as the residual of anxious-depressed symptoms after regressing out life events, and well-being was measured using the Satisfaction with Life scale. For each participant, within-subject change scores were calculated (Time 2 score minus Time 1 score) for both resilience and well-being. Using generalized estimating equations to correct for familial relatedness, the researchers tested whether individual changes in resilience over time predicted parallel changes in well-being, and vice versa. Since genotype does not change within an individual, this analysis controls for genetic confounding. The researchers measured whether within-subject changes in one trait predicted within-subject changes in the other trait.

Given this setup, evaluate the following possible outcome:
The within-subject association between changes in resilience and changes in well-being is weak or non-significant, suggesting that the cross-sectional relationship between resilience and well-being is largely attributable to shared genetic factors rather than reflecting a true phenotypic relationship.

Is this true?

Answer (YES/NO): NO